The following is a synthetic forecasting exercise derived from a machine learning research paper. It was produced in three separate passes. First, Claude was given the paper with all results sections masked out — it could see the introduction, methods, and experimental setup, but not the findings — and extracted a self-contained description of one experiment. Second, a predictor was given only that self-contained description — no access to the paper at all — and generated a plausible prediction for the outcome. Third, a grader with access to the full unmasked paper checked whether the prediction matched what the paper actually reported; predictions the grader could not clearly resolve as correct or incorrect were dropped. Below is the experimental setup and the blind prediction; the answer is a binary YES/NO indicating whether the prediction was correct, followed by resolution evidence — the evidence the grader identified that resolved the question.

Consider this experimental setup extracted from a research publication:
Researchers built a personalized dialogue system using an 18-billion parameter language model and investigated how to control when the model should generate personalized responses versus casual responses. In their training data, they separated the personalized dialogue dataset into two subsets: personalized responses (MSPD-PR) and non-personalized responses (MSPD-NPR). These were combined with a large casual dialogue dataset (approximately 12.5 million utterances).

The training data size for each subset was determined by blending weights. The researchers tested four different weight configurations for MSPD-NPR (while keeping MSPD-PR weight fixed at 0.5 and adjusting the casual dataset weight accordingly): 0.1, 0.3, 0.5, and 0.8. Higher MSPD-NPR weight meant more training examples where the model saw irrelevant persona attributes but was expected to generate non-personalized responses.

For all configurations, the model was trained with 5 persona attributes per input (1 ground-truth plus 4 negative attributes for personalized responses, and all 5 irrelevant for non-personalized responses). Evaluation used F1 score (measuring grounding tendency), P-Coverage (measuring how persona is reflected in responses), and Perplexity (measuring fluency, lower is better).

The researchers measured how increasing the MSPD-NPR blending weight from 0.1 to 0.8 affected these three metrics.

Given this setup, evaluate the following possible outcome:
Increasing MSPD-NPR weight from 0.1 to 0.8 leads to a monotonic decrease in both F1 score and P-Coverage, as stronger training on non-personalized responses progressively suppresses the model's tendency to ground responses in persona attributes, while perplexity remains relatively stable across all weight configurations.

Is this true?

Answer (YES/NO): NO